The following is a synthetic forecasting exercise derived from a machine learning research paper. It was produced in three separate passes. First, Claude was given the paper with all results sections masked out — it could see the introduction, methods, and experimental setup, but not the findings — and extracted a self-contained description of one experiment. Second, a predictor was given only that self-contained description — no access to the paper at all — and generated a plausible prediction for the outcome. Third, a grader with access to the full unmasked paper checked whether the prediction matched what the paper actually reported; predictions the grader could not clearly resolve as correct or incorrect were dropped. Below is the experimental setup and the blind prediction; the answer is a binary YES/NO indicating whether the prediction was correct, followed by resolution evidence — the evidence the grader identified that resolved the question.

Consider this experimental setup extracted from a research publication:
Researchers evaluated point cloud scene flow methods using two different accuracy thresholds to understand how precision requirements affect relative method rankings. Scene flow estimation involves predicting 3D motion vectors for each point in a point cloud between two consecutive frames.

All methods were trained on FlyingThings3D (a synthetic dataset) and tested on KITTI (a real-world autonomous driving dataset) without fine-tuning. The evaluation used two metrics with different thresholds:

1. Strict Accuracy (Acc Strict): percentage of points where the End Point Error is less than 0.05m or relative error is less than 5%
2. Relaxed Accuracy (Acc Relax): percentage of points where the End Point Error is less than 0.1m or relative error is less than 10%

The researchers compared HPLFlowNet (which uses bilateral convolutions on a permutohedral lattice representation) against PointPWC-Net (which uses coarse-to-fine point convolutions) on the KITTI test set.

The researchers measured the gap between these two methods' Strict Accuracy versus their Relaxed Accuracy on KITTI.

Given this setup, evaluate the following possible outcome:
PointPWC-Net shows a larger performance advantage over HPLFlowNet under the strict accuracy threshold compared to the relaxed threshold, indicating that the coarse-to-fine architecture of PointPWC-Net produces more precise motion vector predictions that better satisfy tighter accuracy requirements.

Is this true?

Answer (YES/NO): YES